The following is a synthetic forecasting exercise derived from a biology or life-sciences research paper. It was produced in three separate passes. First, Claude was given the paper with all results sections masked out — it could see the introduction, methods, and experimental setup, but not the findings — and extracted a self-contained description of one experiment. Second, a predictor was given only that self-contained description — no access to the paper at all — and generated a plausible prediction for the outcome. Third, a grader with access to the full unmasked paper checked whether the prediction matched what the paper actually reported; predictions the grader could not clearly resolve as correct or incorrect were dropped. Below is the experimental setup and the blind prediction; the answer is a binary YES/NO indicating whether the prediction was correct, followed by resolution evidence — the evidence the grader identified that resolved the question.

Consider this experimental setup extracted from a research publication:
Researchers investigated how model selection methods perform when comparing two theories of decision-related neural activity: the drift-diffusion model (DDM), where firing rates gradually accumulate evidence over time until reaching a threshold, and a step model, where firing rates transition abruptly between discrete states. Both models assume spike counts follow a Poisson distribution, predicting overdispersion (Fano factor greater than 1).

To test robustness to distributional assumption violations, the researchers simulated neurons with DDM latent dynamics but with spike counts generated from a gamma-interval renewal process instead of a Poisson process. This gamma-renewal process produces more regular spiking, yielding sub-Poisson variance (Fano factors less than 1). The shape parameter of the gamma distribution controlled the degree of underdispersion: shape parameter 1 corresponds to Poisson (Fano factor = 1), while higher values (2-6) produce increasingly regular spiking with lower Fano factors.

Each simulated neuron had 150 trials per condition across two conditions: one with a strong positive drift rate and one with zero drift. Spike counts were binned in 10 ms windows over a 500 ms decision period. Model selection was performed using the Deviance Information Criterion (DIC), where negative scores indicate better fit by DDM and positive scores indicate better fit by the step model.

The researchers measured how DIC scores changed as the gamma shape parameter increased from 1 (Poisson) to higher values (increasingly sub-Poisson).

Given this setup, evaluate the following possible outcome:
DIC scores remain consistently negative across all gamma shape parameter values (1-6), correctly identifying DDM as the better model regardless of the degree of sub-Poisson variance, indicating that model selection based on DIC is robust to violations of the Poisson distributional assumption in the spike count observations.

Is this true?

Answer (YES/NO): NO